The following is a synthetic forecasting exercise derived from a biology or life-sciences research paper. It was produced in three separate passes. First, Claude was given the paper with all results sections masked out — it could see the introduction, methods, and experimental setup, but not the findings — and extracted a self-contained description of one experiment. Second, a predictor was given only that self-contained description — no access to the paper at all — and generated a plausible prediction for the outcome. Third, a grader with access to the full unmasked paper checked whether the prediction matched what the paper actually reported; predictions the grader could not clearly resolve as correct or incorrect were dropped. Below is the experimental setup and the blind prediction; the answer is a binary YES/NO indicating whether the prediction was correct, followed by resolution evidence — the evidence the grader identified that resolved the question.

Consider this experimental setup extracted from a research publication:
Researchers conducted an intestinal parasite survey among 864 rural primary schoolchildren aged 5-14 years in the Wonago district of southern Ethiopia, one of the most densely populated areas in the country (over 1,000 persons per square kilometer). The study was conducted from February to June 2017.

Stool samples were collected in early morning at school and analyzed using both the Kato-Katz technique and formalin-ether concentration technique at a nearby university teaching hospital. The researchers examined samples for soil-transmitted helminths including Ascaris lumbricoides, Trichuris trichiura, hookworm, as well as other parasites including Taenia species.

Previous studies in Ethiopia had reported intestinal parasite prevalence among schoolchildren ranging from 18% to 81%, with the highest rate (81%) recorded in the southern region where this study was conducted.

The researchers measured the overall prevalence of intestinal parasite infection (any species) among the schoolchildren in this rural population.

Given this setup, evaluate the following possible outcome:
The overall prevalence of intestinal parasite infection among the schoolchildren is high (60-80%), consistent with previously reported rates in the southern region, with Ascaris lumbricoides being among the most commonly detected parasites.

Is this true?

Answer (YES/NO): NO